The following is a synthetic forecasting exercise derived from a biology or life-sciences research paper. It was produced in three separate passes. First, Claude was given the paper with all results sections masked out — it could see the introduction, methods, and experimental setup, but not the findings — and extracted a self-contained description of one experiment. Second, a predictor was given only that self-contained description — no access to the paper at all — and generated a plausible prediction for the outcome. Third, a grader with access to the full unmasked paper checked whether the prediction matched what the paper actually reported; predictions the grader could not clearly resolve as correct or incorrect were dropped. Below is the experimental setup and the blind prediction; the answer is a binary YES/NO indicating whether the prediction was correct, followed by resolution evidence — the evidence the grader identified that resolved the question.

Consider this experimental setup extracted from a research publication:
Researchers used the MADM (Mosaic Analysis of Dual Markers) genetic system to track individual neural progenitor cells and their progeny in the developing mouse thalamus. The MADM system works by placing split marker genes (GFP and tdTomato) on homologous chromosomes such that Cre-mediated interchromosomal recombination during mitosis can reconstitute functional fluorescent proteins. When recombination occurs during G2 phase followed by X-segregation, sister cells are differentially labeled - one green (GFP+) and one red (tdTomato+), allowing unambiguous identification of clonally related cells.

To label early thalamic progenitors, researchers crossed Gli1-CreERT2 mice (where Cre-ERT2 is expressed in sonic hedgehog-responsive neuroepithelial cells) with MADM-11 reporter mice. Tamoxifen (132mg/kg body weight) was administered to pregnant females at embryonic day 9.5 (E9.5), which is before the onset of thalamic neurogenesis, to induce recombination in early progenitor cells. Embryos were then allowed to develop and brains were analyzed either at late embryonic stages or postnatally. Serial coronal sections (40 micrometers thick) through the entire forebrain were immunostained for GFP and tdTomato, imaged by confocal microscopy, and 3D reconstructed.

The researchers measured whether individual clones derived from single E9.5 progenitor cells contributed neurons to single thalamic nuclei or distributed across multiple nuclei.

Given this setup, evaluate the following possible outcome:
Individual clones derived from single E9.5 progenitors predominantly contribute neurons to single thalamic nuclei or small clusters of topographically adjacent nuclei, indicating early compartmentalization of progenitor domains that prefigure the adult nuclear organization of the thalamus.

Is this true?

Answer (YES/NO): NO